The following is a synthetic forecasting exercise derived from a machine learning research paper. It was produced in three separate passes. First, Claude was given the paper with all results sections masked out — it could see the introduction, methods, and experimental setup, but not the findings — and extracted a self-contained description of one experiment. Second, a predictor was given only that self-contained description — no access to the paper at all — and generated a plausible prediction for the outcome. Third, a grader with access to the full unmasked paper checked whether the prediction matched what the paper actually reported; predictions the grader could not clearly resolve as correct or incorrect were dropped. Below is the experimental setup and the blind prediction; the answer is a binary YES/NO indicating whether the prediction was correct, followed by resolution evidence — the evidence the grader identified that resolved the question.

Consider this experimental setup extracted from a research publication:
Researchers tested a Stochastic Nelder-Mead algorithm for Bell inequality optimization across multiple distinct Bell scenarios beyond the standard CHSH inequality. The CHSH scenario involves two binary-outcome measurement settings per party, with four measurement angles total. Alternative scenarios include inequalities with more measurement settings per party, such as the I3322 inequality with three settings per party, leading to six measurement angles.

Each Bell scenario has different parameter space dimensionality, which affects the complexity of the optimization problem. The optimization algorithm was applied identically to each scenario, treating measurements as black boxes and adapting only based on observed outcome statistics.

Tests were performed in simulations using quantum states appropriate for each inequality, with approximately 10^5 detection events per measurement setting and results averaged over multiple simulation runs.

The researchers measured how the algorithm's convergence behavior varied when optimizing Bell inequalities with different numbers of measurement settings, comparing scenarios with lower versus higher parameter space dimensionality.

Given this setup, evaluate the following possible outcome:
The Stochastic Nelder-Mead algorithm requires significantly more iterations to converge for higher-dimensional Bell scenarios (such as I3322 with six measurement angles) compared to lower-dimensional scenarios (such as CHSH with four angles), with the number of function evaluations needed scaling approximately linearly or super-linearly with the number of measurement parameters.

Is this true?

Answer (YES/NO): YES